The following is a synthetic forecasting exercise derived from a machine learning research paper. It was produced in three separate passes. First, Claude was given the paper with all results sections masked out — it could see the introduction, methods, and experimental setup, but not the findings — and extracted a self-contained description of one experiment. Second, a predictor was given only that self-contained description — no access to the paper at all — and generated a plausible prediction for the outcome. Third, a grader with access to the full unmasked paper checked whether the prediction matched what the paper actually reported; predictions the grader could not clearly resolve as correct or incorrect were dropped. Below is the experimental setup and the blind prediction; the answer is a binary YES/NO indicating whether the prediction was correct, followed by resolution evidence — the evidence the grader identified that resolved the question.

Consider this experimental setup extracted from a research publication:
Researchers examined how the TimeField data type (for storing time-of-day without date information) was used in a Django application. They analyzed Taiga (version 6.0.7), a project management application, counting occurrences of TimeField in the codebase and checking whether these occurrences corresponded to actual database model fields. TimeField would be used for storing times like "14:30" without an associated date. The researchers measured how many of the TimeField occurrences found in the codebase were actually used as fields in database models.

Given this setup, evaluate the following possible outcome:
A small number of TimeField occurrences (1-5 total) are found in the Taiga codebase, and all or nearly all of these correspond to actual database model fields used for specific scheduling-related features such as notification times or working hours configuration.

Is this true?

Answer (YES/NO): NO